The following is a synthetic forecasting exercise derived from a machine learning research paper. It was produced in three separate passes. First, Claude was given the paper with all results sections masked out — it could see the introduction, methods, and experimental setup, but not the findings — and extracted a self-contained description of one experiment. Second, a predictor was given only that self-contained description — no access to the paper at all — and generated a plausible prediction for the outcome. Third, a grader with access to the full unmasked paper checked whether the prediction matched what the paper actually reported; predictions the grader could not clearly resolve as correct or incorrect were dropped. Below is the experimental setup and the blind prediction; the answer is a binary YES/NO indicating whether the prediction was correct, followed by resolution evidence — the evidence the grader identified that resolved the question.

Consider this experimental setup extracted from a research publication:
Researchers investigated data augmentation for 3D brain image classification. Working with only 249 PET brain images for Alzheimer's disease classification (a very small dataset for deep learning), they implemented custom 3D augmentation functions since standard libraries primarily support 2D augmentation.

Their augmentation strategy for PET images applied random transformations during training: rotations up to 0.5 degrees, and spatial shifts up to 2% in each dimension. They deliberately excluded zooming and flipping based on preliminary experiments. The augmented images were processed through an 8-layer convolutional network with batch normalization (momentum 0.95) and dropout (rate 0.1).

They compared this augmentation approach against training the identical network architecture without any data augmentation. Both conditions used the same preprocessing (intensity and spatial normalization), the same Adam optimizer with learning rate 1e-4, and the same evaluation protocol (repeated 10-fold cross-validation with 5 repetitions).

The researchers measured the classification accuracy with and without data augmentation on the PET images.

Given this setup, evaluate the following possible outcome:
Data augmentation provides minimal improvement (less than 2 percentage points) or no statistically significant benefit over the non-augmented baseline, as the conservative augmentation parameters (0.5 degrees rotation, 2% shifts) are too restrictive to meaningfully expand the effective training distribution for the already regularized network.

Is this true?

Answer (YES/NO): YES